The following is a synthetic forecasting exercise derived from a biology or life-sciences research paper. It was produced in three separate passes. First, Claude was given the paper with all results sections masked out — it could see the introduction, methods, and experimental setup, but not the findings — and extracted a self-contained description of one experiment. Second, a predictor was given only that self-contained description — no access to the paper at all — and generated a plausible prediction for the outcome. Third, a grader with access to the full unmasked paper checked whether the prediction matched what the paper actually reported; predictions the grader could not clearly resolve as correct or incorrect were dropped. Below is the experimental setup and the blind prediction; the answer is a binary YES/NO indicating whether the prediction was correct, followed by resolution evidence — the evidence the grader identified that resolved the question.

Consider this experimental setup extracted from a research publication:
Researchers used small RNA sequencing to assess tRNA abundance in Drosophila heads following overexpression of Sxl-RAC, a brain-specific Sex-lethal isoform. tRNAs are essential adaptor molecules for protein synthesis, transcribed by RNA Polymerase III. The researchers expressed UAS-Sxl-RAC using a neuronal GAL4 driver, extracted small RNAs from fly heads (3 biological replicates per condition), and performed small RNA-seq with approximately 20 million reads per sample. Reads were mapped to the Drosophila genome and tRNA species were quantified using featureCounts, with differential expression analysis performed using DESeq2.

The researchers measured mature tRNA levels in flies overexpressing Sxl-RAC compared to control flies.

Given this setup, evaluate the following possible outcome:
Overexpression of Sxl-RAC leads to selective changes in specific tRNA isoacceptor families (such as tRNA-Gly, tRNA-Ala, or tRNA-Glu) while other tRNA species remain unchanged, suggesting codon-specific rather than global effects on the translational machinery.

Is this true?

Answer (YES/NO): NO